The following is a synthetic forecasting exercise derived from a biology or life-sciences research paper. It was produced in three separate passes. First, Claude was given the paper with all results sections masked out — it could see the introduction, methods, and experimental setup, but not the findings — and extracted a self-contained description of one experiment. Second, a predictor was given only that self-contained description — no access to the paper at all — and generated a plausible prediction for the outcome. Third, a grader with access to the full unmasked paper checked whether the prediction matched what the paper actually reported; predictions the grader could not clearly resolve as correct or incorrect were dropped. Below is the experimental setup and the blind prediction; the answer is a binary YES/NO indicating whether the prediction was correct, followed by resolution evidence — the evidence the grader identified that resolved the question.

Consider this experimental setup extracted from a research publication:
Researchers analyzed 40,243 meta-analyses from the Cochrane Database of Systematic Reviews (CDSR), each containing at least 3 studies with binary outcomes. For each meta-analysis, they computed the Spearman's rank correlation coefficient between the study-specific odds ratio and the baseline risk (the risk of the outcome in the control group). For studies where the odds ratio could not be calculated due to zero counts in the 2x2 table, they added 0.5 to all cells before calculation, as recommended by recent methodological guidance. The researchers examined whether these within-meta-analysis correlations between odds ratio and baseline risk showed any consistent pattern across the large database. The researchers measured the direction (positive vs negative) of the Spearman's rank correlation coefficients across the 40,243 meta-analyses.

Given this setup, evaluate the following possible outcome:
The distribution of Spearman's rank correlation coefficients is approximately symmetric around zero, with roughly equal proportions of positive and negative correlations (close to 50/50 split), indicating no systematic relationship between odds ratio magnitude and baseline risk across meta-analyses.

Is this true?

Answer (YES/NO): NO